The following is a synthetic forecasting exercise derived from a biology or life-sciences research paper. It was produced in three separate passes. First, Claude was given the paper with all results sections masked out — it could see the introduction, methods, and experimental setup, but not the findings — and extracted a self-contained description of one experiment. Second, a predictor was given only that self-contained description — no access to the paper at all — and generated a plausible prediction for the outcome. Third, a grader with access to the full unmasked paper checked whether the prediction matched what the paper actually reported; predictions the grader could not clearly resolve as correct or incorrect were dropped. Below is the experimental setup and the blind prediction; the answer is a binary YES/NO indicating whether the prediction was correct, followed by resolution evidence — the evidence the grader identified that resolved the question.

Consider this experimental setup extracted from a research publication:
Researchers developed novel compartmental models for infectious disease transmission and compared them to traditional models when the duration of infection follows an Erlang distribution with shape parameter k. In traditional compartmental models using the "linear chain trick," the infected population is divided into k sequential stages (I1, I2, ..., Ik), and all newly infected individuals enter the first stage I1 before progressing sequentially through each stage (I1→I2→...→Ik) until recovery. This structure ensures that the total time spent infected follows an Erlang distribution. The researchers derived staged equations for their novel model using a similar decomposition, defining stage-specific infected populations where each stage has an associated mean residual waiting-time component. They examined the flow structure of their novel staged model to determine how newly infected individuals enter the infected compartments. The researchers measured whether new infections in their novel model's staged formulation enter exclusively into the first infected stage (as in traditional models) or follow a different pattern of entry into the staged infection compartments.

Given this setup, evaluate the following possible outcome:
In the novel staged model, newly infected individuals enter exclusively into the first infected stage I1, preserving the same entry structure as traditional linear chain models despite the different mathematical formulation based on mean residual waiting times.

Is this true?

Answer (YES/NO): NO